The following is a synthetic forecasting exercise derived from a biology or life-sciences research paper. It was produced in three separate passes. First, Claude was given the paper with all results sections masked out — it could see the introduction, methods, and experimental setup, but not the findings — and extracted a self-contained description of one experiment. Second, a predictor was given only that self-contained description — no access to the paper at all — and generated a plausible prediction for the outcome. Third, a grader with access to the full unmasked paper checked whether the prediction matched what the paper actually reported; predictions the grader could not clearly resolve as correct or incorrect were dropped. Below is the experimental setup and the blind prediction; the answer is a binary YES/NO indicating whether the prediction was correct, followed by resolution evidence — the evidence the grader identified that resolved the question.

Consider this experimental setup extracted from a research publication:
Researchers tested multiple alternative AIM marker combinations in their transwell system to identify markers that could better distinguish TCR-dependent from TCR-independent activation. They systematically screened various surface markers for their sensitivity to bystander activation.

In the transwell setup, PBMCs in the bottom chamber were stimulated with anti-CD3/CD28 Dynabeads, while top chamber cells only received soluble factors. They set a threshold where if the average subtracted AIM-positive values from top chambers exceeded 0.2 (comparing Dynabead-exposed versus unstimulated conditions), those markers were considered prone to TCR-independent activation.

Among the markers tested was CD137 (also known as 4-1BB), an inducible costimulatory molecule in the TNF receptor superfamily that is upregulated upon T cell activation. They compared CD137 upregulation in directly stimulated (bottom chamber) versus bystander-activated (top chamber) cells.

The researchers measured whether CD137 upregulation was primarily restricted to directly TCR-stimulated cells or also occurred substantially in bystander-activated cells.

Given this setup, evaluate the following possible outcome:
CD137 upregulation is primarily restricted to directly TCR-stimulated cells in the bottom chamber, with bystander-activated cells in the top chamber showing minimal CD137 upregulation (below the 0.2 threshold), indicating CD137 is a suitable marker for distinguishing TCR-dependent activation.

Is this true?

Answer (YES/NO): NO